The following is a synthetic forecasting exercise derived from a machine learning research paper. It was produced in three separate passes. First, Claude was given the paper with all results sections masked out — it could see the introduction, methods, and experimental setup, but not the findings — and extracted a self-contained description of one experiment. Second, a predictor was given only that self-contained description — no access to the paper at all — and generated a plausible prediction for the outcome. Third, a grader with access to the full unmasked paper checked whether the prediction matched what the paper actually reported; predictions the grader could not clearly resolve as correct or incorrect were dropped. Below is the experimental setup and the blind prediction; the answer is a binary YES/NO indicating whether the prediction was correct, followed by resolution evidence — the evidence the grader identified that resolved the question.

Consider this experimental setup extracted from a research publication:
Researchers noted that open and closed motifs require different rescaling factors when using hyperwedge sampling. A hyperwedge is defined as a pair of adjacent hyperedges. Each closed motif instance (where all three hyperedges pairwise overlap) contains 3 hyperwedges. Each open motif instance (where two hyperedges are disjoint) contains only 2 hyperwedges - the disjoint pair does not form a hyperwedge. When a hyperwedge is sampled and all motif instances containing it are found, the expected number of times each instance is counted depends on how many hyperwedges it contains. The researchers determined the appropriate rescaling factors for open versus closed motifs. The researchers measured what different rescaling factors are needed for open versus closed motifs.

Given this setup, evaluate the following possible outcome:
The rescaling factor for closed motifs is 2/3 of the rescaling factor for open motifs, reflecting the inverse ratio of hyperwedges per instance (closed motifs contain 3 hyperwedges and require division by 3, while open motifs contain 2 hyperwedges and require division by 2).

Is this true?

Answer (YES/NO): YES